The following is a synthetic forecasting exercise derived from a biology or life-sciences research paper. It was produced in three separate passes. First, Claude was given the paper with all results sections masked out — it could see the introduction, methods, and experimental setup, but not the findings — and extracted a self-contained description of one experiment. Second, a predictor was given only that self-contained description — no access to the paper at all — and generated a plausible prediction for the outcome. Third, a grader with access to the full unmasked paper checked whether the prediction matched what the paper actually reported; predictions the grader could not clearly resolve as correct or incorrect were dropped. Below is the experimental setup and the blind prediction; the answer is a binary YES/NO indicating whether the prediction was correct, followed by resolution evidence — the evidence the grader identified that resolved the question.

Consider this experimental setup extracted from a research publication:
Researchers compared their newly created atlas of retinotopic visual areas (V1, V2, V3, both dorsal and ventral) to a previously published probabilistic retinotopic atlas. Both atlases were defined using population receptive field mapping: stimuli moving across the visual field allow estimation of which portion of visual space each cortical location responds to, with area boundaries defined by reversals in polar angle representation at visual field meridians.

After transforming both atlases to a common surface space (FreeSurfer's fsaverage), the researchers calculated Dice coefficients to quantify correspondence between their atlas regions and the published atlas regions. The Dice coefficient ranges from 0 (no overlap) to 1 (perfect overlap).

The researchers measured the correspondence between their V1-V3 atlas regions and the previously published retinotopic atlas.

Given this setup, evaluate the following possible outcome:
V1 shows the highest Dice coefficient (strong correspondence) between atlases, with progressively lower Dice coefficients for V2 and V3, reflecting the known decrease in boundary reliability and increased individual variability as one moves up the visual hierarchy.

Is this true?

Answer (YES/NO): YES